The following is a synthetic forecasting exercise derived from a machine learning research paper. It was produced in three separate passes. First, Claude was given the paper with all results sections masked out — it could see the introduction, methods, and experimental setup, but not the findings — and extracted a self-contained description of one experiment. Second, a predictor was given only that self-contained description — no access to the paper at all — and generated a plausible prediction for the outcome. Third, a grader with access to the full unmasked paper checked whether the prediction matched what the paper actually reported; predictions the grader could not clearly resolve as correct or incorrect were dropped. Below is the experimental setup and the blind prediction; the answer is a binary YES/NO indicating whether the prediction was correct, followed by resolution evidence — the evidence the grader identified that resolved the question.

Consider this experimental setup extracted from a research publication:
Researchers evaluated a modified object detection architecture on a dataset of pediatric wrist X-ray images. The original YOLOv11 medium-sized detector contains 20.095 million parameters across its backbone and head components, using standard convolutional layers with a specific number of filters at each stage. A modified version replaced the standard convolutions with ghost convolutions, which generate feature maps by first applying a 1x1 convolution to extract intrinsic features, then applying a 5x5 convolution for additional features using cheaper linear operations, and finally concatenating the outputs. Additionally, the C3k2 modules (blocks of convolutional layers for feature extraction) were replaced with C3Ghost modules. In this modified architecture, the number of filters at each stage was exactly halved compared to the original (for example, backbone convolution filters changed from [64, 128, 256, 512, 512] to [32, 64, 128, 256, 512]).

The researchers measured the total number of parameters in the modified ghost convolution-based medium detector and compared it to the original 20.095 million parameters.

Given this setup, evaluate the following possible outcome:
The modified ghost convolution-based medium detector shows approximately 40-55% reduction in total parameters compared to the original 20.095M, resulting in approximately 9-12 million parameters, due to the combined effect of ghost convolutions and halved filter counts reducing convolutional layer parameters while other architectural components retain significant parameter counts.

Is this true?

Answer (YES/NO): NO